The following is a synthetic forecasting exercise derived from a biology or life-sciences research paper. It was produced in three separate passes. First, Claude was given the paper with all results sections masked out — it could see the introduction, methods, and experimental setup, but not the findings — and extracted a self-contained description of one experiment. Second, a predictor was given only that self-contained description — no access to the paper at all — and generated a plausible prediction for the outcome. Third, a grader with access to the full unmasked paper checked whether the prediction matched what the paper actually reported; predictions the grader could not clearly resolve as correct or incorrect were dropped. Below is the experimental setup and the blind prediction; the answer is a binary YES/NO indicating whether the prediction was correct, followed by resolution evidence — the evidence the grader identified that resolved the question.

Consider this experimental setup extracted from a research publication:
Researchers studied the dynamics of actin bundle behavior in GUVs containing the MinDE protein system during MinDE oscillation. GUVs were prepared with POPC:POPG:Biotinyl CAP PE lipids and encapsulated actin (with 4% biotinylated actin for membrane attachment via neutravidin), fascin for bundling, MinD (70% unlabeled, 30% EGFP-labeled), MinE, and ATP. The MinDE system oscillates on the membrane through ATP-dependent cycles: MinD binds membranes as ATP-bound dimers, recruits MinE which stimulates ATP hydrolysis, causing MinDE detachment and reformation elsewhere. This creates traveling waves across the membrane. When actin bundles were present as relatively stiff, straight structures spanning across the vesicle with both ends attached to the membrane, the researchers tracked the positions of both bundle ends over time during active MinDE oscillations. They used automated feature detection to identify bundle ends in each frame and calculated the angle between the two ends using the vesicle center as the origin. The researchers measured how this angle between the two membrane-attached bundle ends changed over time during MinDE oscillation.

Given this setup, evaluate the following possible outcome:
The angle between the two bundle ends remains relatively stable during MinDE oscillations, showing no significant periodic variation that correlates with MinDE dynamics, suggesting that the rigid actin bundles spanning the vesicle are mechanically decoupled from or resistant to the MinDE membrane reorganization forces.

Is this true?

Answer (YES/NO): NO